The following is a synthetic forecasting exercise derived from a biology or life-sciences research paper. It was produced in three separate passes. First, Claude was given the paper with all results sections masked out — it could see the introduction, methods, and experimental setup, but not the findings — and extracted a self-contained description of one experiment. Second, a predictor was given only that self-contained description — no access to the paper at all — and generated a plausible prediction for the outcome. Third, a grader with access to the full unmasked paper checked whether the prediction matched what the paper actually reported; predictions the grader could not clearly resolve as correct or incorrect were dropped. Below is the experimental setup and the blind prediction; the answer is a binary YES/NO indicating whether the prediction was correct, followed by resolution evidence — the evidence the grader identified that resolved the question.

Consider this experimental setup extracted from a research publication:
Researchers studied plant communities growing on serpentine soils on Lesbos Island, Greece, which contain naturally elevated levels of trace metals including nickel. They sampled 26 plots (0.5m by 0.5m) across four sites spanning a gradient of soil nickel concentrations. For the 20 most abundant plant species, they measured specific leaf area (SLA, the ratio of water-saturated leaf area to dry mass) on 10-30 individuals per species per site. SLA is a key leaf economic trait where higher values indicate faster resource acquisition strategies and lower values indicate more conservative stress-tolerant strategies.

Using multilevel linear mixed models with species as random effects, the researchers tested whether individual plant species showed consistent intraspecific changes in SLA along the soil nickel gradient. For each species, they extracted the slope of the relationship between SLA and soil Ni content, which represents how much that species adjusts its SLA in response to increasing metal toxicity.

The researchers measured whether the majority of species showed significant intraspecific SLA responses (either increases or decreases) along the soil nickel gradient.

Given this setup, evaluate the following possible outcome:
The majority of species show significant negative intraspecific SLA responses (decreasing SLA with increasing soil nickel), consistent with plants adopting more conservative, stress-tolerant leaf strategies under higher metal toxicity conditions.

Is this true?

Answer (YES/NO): NO